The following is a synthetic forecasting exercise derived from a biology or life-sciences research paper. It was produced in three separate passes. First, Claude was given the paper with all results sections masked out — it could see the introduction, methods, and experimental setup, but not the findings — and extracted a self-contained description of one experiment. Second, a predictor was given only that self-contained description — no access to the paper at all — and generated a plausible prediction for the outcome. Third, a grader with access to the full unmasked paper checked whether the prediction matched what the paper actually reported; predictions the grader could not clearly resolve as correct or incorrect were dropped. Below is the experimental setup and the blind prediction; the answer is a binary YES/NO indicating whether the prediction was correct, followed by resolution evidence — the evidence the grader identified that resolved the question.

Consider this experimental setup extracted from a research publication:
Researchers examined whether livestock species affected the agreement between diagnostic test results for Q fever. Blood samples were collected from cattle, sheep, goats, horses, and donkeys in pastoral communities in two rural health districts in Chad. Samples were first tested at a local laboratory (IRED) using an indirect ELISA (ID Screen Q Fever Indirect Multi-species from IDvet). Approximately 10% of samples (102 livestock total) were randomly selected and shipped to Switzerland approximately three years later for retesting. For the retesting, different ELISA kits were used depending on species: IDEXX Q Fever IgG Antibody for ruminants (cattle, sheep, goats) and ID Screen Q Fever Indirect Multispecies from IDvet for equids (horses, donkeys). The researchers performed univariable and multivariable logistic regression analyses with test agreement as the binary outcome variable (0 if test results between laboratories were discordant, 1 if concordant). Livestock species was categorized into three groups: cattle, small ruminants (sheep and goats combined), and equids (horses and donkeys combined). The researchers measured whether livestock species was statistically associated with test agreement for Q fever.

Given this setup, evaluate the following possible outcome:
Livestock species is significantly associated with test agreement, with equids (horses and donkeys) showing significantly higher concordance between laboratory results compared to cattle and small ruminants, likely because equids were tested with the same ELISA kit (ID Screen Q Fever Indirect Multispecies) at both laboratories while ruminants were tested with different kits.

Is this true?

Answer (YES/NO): NO